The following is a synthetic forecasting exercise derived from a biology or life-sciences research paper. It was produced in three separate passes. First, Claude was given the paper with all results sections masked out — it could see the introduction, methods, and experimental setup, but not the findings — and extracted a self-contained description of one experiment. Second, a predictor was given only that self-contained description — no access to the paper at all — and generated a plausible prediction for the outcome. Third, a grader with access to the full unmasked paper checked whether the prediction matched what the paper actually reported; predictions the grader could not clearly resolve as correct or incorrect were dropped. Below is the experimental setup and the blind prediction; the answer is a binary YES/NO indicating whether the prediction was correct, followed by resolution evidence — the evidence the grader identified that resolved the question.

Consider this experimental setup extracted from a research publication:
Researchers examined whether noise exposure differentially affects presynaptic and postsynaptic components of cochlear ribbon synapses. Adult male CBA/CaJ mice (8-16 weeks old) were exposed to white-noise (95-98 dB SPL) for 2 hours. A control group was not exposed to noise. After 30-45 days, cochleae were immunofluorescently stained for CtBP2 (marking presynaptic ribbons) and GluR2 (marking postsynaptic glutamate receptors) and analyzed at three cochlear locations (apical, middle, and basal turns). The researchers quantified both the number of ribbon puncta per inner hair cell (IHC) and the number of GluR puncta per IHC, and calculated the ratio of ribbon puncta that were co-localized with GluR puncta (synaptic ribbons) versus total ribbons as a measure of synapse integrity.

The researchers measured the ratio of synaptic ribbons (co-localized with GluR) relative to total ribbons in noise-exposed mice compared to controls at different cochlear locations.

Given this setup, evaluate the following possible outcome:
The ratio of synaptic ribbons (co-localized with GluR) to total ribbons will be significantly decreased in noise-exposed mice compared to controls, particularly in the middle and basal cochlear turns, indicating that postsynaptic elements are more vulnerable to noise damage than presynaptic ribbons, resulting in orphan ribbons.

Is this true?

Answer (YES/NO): YES